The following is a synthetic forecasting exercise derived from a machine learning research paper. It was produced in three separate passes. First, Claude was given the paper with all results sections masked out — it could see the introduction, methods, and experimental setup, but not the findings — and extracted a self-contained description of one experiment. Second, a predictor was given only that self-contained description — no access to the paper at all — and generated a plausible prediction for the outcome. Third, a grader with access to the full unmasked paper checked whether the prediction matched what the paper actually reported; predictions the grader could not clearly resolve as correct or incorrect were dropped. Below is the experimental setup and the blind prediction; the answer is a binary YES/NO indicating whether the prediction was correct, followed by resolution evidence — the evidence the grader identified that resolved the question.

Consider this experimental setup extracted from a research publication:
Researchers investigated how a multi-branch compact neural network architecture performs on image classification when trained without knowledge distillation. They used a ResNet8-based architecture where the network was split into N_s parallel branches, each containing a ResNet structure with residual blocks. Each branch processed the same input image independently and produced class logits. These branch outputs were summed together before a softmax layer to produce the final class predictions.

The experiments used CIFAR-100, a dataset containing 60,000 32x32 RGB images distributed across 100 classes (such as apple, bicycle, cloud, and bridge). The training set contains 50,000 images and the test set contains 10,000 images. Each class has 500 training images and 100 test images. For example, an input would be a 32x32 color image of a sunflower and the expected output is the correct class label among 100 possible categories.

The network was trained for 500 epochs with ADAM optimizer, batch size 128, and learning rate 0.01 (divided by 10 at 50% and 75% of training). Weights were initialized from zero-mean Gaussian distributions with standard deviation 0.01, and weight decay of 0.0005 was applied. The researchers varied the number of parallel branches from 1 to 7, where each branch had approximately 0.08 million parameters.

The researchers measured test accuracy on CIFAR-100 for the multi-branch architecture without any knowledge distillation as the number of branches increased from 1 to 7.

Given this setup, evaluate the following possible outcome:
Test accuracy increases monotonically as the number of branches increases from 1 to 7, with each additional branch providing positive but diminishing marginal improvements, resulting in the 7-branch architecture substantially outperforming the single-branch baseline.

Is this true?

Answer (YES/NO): NO